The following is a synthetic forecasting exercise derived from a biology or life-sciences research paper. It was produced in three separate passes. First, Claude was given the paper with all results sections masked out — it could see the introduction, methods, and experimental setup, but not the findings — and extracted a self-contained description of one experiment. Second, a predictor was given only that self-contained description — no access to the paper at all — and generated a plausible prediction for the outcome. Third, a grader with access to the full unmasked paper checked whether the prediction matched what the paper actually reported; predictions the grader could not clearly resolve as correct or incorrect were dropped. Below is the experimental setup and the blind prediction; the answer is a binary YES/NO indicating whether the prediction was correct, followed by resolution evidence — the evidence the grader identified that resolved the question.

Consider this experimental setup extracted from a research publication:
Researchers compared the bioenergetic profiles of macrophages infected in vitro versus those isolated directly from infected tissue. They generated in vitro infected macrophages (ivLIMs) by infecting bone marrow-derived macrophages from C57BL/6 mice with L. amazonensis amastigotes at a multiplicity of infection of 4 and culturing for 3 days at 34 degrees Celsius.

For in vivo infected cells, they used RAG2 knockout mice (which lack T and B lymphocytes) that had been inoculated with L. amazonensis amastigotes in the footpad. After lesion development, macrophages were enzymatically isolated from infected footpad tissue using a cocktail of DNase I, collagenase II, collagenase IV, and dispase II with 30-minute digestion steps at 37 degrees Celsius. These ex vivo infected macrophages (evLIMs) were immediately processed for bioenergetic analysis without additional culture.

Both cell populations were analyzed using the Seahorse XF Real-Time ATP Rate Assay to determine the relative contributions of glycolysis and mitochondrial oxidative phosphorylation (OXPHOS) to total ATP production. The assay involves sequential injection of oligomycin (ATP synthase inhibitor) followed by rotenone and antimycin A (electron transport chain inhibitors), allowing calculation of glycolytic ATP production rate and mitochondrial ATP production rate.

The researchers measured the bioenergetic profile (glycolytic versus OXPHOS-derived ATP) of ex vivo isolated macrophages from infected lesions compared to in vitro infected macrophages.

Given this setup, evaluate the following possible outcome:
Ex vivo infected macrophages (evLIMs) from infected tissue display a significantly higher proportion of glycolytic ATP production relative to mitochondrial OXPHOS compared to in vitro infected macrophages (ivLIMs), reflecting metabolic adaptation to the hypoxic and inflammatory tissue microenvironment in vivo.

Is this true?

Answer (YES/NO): YES